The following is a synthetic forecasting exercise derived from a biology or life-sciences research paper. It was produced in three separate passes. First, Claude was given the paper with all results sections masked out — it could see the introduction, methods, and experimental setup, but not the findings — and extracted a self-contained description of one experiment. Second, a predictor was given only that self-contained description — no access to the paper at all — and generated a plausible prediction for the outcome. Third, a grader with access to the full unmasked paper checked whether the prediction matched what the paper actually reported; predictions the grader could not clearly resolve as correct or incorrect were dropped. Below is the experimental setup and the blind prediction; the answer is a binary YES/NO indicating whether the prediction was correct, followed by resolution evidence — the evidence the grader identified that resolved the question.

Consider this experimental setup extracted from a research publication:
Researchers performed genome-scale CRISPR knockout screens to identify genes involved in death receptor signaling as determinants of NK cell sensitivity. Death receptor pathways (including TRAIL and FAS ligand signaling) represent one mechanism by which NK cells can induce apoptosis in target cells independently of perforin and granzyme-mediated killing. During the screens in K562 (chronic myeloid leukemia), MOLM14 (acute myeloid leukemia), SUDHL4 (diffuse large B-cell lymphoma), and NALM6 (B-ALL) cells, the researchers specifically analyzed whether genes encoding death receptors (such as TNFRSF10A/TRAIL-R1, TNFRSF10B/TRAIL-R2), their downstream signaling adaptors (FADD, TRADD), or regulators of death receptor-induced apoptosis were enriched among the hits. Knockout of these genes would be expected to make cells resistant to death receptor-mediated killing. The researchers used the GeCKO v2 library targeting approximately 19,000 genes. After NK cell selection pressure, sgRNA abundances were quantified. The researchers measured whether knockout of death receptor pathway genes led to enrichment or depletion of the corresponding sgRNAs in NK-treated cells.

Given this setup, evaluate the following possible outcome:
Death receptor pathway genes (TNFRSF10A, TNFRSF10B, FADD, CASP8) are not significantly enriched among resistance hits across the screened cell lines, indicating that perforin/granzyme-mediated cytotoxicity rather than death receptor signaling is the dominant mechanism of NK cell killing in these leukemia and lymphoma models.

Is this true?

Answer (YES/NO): NO